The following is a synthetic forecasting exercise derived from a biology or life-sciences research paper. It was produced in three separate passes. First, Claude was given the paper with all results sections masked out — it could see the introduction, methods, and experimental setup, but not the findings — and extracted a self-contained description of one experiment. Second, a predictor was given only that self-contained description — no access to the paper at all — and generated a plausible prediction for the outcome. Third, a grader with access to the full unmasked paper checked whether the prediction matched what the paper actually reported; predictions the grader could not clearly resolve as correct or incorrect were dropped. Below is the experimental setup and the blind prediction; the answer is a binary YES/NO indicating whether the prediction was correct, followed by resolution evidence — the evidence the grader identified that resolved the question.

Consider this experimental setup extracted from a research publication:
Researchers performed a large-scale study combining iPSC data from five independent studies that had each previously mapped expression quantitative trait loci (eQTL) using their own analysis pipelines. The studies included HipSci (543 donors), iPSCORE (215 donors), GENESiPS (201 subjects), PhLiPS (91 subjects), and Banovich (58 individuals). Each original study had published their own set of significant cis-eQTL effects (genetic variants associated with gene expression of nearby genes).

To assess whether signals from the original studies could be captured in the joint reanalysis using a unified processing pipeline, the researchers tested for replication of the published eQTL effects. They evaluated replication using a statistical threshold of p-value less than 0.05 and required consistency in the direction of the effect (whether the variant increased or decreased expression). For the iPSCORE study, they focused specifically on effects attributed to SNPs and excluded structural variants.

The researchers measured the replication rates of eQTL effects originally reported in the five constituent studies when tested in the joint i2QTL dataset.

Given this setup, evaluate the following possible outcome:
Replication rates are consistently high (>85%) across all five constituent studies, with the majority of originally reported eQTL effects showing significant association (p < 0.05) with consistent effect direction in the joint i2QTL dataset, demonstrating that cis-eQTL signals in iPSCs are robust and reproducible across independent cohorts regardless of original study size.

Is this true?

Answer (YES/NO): NO